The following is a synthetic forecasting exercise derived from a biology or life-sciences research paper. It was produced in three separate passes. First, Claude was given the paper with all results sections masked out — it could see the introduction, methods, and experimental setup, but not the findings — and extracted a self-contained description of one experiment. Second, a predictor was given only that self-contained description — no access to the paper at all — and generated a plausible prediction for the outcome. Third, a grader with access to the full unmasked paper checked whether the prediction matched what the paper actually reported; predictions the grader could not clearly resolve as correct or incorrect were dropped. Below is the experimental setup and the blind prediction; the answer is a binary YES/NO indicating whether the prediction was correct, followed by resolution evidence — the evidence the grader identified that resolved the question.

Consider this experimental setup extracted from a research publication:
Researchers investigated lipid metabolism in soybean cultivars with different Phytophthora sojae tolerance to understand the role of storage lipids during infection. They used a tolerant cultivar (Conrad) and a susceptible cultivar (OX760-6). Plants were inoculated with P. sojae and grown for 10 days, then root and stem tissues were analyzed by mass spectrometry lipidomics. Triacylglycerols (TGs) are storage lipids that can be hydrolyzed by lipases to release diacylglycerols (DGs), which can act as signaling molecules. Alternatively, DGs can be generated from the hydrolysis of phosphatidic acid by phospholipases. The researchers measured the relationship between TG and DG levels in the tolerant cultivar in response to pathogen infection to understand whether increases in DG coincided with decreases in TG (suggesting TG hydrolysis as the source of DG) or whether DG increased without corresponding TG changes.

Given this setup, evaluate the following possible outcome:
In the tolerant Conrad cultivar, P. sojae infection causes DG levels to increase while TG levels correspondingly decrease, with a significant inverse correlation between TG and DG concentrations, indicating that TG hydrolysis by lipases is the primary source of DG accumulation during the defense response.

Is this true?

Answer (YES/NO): NO